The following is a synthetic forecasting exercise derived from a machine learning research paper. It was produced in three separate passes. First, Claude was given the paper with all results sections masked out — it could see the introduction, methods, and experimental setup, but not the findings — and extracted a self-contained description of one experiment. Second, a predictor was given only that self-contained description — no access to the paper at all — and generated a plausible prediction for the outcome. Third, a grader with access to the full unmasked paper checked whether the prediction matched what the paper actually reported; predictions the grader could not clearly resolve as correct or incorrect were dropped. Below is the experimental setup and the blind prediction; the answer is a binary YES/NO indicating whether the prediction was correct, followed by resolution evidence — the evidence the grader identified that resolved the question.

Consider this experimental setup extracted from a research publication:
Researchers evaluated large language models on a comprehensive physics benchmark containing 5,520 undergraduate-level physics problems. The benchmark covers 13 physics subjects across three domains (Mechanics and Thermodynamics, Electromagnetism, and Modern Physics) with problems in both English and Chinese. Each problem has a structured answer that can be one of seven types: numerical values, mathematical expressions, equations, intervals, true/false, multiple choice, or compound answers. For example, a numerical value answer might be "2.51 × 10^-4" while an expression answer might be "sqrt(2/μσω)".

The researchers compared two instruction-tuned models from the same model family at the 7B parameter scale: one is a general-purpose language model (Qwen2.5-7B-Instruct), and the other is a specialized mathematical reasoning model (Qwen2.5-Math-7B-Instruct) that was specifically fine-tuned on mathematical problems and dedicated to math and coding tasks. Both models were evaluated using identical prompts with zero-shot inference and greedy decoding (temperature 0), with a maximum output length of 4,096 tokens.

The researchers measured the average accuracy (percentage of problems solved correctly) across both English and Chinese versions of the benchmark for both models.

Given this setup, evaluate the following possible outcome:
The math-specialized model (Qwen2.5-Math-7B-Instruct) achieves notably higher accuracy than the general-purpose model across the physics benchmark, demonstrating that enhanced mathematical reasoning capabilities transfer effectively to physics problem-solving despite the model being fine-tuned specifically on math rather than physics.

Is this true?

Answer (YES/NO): NO